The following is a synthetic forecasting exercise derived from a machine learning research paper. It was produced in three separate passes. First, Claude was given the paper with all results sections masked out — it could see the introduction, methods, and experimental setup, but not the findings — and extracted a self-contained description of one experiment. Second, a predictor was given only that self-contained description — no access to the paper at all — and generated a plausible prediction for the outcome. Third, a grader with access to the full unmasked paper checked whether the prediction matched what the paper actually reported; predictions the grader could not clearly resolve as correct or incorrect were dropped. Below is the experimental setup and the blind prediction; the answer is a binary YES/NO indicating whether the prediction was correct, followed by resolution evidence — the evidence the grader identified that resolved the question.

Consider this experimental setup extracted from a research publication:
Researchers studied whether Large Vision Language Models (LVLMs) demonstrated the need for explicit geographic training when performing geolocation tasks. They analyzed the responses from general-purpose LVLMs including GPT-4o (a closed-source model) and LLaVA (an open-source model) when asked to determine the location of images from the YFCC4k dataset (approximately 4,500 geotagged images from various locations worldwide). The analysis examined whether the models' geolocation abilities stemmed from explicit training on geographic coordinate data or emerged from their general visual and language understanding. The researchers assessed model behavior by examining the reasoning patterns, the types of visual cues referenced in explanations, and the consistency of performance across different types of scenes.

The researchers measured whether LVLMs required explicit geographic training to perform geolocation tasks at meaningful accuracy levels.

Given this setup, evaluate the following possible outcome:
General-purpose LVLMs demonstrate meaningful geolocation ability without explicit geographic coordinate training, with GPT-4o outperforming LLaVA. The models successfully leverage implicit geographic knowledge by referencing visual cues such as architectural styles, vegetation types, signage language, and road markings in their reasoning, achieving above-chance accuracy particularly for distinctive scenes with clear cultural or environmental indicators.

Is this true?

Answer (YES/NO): NO